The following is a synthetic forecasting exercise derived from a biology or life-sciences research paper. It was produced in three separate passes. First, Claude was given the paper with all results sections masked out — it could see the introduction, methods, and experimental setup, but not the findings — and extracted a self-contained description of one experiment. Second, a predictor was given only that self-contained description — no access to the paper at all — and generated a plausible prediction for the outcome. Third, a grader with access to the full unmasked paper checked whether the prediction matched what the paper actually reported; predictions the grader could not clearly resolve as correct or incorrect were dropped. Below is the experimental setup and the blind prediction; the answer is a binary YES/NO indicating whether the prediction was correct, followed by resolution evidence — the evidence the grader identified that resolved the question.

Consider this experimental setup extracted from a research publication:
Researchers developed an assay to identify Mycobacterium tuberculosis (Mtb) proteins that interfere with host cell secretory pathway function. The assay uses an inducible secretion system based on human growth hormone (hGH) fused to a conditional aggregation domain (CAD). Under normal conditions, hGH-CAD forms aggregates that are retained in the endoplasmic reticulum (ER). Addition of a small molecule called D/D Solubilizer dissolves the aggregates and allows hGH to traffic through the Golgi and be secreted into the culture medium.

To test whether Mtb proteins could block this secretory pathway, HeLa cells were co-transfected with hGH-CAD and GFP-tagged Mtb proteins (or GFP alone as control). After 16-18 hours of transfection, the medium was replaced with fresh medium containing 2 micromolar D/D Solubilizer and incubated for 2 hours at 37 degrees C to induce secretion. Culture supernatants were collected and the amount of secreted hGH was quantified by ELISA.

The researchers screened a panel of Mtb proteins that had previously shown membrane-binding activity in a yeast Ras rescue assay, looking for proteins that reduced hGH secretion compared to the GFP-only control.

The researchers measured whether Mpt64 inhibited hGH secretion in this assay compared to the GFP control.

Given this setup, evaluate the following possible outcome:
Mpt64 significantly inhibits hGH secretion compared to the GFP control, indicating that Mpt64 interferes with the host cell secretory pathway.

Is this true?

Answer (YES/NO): YES